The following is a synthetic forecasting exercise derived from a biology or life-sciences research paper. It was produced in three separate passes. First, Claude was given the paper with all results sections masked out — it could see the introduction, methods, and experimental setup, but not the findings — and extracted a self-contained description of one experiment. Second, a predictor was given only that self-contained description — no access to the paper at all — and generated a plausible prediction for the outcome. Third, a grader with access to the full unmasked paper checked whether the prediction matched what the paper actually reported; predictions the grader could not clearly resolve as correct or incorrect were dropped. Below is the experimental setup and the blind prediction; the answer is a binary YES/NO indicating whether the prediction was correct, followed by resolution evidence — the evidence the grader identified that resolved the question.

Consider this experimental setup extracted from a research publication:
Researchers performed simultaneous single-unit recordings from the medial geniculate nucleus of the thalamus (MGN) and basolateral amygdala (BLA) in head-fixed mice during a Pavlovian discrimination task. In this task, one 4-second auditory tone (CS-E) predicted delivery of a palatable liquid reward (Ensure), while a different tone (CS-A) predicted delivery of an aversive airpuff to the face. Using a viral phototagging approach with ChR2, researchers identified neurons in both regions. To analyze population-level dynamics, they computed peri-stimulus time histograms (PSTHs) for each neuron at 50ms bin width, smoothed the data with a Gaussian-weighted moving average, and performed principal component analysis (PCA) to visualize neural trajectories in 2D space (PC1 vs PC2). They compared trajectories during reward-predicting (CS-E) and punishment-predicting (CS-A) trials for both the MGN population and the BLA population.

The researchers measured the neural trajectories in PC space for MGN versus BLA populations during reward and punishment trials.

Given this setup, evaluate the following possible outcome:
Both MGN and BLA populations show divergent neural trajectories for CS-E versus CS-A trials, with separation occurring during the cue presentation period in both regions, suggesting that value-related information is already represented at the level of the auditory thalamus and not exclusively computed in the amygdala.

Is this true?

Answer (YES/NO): NO